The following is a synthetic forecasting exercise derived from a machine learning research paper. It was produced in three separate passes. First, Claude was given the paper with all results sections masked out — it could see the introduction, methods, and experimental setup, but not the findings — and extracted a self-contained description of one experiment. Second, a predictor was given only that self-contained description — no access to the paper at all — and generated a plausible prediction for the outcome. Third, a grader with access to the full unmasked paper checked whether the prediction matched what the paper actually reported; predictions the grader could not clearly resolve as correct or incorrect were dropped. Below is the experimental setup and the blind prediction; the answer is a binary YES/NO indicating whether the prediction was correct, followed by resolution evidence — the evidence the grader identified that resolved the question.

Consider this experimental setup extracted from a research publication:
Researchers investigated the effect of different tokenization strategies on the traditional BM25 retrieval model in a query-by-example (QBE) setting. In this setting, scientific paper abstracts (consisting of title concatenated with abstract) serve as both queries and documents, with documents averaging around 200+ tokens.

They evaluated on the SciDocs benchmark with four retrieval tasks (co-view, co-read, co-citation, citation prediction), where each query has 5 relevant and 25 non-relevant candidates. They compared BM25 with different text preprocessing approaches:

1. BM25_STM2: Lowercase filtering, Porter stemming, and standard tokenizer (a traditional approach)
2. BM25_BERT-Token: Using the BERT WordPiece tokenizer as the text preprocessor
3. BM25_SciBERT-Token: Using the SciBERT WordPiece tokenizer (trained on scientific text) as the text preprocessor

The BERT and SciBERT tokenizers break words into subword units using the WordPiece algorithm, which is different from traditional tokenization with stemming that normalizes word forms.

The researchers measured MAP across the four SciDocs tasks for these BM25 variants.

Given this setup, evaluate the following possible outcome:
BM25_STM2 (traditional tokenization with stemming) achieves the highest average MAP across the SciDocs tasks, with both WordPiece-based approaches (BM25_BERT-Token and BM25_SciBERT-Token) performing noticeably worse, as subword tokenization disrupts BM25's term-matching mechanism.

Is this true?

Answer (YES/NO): NO